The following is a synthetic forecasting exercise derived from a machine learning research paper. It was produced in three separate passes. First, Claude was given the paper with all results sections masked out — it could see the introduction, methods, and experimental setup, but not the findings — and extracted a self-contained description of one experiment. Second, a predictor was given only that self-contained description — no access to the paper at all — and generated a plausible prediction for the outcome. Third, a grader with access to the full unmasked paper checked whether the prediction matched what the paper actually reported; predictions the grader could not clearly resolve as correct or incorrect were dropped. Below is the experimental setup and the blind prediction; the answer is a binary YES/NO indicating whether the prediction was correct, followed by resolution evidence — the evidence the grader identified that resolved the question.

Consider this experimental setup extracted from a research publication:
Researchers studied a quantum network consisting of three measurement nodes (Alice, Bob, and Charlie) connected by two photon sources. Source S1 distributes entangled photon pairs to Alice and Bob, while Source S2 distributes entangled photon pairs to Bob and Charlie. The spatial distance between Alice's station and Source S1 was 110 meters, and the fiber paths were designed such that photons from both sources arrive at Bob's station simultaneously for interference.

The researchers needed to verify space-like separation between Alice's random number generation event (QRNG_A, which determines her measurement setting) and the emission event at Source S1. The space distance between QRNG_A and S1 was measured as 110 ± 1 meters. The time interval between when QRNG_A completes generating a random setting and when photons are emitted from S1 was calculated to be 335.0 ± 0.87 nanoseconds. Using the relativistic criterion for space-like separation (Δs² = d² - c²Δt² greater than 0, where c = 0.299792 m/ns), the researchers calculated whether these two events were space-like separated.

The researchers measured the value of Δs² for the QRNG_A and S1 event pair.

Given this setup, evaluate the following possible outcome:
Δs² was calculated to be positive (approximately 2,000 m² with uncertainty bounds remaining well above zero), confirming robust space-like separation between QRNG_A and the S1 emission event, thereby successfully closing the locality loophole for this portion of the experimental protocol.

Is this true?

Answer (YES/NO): YES